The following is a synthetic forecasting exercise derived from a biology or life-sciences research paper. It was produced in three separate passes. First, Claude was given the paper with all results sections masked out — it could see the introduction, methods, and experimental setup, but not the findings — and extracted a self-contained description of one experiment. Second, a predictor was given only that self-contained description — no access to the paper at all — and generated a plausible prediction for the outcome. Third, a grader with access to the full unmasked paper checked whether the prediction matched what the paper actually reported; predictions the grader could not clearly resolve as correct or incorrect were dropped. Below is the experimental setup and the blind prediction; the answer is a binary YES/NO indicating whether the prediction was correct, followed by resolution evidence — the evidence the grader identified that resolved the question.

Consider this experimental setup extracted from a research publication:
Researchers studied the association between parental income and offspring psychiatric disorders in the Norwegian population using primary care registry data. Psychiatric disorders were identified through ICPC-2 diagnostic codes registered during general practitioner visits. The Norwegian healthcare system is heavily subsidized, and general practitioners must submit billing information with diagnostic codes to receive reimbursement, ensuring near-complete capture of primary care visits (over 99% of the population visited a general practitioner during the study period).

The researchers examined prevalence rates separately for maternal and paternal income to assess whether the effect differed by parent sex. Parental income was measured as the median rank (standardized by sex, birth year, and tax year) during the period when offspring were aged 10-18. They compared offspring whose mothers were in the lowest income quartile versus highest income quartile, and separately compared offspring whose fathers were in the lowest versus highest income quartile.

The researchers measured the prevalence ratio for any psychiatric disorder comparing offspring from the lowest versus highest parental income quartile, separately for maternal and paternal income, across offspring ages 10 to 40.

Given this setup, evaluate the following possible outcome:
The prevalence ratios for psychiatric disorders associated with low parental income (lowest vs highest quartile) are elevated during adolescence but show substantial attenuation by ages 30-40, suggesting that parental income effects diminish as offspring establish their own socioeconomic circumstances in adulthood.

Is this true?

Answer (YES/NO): YES